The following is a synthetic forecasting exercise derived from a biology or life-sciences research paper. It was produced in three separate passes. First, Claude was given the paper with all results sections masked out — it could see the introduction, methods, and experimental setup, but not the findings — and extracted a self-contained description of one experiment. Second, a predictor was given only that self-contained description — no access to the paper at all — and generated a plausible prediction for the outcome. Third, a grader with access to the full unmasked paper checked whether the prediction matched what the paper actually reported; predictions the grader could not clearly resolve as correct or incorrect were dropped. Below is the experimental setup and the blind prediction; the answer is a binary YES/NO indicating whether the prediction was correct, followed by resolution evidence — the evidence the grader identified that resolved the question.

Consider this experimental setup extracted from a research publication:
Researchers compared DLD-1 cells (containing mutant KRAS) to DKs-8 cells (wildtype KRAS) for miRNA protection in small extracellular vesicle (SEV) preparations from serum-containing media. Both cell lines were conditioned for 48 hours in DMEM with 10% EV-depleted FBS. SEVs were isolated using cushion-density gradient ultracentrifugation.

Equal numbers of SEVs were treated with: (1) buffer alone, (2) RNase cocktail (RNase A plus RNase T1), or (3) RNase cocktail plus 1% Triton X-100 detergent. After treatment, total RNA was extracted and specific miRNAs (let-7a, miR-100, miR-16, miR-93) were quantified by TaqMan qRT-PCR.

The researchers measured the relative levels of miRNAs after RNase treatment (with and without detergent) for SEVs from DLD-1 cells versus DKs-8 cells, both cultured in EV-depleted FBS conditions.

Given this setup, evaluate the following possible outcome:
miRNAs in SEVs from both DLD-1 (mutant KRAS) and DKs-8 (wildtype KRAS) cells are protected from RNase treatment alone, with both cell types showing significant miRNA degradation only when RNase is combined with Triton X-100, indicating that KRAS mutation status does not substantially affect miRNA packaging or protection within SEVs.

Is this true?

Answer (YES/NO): NO